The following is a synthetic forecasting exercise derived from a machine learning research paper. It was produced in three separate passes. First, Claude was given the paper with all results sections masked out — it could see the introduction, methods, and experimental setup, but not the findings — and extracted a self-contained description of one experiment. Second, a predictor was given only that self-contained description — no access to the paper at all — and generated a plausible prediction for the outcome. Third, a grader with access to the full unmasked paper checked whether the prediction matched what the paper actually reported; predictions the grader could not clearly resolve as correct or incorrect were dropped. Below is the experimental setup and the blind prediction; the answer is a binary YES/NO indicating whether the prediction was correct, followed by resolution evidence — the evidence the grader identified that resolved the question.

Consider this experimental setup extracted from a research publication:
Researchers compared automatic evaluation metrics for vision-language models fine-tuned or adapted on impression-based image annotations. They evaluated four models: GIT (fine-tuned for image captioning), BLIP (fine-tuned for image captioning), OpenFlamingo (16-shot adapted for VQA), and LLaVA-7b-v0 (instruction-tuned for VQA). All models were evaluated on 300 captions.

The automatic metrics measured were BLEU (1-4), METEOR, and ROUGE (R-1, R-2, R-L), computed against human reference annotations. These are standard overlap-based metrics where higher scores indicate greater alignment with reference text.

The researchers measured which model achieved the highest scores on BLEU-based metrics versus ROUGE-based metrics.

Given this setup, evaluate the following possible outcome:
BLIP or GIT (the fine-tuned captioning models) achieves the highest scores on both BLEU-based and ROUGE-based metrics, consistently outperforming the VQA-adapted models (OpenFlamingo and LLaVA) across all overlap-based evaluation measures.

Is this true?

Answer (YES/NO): NO